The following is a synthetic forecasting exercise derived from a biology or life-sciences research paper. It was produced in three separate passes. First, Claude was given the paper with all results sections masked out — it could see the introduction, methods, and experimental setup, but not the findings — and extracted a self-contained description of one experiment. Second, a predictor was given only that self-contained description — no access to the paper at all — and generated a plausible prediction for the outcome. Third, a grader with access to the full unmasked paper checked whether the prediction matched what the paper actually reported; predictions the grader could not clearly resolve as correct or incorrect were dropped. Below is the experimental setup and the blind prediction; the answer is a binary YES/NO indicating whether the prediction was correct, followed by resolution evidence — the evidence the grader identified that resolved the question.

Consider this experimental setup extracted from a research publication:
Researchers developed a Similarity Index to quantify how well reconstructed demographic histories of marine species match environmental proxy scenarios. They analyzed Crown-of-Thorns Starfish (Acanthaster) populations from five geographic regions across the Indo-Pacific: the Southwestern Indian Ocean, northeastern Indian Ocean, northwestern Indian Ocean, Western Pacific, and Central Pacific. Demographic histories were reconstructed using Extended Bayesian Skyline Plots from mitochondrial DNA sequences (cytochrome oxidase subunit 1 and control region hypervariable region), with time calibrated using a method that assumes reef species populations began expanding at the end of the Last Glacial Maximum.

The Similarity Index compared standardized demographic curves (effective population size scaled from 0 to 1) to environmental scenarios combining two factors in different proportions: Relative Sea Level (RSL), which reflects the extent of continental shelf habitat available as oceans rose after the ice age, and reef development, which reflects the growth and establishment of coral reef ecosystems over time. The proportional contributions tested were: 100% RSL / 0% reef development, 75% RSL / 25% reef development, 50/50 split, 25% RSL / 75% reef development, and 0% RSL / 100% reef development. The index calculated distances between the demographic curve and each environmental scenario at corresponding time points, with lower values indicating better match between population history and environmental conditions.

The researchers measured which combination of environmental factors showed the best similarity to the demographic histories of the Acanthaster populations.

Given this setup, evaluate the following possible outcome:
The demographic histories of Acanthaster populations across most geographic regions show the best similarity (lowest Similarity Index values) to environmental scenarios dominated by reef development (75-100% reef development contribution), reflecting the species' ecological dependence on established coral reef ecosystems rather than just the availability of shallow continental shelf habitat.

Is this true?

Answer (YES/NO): NO